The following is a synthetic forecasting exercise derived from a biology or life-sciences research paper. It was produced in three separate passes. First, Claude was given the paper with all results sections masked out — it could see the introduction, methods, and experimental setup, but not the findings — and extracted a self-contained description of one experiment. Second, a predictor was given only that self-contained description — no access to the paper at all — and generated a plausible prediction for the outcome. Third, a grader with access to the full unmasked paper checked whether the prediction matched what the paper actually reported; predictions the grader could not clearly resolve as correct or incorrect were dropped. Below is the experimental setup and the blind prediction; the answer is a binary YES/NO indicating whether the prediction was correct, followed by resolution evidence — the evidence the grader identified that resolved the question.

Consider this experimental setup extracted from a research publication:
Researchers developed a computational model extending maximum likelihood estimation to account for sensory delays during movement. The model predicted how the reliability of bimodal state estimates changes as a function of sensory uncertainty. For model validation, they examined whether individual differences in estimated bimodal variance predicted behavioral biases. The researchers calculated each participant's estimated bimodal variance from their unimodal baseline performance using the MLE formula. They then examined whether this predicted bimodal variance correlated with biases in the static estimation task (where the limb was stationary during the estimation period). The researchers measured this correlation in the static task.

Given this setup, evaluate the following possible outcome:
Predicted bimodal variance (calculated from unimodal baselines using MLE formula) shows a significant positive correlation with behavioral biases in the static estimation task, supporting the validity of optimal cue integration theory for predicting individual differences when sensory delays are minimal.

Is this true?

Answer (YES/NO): NO